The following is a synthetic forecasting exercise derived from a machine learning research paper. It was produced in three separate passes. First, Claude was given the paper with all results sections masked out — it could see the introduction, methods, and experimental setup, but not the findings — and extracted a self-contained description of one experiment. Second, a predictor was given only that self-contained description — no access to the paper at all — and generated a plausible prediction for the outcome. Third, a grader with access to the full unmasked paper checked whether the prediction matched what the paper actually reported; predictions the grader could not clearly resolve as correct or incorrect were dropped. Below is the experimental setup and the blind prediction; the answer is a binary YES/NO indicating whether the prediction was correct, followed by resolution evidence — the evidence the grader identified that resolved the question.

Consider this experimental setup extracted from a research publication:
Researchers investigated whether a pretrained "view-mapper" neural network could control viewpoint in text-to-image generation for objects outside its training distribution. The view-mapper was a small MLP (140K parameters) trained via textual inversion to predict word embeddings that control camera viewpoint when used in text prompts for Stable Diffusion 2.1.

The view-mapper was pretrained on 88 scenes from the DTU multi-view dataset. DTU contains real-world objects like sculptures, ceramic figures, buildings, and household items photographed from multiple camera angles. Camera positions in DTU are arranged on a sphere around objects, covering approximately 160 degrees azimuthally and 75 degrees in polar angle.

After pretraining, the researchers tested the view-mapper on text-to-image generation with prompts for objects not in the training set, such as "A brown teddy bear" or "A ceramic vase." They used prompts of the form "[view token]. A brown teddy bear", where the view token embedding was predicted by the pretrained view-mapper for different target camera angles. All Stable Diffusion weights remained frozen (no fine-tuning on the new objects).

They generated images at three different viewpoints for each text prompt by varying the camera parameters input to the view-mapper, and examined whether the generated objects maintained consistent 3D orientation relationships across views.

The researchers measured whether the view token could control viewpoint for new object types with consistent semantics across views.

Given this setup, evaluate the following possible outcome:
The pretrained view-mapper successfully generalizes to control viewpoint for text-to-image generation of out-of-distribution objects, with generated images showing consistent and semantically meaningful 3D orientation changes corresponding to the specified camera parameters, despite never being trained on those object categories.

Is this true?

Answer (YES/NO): YES